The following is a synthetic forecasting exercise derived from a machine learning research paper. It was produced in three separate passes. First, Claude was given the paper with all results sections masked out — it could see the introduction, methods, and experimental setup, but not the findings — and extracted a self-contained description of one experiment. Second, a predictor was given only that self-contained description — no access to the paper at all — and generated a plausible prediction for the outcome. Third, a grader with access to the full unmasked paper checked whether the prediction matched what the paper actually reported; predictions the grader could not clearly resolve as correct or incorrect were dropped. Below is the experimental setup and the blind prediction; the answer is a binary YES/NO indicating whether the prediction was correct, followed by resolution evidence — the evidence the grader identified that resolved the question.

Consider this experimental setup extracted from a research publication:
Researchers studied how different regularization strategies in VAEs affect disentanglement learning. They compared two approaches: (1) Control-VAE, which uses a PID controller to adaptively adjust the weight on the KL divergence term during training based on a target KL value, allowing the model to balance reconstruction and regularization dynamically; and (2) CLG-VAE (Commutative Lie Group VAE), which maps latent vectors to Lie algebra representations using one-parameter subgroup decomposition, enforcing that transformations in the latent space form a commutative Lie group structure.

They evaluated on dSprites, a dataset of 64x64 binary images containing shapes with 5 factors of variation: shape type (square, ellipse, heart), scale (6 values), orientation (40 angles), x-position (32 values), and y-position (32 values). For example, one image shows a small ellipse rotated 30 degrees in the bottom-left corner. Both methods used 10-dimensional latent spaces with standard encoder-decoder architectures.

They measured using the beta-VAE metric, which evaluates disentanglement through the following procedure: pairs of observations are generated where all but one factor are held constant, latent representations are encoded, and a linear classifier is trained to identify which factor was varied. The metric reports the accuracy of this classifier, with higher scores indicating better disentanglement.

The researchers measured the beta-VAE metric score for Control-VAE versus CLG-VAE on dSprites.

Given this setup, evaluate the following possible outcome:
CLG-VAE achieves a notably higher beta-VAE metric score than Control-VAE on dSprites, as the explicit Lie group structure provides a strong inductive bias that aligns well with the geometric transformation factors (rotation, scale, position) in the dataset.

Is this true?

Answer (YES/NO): NO